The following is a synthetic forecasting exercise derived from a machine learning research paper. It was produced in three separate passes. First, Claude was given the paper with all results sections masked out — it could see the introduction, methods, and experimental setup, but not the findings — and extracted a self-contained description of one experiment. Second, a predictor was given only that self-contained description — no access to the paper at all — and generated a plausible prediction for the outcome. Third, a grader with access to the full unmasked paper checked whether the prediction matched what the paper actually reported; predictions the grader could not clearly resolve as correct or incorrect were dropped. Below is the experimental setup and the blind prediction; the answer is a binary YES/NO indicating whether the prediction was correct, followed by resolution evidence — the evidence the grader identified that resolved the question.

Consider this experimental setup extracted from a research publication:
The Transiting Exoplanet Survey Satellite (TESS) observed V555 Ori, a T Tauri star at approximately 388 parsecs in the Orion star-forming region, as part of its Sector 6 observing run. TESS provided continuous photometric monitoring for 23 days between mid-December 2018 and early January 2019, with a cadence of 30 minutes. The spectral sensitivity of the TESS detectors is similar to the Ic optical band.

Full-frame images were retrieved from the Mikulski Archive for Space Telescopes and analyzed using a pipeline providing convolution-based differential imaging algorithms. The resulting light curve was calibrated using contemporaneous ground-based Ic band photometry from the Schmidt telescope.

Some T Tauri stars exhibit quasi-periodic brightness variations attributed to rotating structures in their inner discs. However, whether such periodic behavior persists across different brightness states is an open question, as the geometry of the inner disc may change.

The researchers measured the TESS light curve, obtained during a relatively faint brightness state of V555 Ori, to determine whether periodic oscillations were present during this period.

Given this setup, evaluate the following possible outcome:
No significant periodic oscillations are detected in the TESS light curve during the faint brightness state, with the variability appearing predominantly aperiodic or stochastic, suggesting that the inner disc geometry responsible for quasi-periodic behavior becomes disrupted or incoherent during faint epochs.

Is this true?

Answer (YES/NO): NO